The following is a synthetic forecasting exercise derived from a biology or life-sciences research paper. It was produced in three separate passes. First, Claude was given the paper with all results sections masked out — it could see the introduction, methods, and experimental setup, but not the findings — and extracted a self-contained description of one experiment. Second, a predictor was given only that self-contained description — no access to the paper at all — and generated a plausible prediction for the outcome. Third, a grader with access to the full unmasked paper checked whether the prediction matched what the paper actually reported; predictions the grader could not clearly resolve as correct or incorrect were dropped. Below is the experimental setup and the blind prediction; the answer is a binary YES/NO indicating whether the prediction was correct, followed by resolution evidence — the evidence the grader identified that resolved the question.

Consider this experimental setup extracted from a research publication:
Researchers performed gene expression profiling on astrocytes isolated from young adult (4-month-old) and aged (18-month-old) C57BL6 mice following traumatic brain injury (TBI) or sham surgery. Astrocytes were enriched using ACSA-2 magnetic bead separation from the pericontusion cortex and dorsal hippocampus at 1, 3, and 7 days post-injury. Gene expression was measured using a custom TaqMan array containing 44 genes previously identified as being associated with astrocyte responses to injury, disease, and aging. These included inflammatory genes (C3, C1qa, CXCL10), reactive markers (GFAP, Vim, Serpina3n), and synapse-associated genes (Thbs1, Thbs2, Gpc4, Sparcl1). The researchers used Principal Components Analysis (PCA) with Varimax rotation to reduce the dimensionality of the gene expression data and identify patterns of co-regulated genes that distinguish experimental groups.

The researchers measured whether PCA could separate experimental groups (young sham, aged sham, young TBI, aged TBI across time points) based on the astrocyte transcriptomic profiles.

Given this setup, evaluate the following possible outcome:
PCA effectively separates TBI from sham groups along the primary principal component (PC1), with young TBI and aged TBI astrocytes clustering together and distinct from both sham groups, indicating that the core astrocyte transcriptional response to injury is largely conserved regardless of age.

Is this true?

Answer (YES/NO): NO